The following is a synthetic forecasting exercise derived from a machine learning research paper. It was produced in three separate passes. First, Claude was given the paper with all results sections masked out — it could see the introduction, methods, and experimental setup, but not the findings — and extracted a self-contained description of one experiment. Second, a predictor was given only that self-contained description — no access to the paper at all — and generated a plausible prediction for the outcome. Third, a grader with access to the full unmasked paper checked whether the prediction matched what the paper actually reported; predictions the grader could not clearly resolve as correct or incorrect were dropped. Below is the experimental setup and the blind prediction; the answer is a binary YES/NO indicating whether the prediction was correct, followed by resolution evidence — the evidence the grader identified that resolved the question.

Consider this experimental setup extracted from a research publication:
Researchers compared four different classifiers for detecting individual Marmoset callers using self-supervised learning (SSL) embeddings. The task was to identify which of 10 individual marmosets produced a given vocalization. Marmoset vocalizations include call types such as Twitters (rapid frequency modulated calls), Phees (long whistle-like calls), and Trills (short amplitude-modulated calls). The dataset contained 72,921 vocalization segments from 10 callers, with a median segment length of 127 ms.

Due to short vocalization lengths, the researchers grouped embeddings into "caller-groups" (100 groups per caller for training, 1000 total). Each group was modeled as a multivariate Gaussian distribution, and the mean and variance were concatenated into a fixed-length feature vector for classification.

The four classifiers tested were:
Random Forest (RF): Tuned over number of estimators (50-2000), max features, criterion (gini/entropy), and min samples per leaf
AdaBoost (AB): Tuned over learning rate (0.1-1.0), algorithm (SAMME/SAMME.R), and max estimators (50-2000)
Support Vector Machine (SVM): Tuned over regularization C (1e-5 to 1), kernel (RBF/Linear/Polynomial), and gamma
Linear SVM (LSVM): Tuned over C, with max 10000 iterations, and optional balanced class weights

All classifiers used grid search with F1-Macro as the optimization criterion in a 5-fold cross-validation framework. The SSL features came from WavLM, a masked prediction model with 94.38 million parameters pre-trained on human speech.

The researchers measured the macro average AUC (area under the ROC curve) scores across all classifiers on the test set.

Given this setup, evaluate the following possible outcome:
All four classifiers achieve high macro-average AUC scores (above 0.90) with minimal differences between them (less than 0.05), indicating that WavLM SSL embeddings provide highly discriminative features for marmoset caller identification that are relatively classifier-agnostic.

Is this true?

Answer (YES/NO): NO